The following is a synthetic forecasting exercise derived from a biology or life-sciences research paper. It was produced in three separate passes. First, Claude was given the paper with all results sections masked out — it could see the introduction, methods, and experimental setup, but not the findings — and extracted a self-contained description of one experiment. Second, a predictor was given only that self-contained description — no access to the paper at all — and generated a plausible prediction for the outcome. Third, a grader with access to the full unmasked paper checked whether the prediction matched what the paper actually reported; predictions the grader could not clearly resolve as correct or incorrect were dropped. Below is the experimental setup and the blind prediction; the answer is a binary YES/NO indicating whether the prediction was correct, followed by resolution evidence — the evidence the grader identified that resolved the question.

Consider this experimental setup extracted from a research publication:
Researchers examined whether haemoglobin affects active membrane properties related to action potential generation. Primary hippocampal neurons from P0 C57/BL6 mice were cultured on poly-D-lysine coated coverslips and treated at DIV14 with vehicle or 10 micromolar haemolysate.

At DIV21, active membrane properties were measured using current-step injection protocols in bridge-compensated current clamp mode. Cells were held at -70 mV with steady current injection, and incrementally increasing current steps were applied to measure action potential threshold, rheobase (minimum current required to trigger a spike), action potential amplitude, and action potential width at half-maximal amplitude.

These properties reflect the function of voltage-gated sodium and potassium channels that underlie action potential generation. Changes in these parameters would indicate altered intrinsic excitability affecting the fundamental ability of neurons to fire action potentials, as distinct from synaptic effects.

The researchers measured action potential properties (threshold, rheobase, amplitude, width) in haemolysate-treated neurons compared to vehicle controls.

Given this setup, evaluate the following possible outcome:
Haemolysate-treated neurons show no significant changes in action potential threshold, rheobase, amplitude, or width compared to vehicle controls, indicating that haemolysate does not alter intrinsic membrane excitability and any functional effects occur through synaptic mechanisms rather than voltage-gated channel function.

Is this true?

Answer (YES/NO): YES